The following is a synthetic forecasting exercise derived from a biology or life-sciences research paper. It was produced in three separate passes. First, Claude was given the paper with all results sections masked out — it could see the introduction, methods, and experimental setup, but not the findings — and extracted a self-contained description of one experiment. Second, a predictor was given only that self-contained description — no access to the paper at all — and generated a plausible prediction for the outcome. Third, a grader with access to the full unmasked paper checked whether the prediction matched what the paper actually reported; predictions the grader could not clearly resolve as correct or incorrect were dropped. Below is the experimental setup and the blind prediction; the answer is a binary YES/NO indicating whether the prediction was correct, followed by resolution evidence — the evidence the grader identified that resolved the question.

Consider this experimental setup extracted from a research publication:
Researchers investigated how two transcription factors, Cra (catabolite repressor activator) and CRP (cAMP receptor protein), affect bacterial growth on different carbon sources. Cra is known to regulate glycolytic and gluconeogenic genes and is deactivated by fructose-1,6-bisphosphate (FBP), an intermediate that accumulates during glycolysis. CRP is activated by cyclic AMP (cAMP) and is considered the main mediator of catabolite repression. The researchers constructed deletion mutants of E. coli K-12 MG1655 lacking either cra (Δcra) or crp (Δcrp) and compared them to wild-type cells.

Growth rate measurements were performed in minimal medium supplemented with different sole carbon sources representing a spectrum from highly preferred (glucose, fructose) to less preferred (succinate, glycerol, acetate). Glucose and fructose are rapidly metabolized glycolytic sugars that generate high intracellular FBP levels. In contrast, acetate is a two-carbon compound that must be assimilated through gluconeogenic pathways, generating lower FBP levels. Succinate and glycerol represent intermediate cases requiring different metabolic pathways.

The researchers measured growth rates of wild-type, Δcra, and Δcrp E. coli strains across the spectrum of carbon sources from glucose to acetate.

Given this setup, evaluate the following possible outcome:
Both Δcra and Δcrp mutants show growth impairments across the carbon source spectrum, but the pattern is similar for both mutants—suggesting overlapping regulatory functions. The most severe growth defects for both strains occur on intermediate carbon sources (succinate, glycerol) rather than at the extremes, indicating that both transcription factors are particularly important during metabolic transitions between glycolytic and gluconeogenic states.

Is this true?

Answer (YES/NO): NO